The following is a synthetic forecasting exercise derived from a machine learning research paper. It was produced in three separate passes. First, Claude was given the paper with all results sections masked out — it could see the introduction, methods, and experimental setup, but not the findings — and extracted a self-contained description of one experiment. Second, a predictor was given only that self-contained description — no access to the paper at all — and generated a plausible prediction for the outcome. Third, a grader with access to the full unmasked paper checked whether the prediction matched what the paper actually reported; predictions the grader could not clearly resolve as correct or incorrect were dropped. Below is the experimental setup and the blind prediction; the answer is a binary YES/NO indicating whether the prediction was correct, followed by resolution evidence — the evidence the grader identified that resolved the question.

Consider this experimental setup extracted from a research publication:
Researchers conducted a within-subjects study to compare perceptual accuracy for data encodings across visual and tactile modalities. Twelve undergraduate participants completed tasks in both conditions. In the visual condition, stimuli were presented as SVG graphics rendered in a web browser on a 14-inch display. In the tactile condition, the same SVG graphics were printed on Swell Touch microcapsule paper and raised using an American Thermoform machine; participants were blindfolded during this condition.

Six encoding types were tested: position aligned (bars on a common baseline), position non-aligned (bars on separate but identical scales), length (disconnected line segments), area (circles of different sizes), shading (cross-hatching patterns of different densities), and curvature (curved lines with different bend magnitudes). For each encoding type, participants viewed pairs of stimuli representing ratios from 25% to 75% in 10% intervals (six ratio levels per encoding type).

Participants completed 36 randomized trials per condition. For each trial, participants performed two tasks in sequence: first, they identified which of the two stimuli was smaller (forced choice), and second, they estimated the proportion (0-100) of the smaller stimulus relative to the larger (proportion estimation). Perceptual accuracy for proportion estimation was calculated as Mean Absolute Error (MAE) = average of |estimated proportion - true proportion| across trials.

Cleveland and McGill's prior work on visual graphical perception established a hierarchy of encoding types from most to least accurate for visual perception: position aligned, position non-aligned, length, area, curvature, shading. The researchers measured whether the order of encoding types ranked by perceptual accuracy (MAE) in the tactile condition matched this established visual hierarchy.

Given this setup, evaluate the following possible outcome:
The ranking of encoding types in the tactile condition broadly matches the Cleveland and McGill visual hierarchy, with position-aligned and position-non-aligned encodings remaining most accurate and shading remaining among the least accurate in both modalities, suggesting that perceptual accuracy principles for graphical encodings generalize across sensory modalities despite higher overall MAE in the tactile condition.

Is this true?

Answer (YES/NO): NO